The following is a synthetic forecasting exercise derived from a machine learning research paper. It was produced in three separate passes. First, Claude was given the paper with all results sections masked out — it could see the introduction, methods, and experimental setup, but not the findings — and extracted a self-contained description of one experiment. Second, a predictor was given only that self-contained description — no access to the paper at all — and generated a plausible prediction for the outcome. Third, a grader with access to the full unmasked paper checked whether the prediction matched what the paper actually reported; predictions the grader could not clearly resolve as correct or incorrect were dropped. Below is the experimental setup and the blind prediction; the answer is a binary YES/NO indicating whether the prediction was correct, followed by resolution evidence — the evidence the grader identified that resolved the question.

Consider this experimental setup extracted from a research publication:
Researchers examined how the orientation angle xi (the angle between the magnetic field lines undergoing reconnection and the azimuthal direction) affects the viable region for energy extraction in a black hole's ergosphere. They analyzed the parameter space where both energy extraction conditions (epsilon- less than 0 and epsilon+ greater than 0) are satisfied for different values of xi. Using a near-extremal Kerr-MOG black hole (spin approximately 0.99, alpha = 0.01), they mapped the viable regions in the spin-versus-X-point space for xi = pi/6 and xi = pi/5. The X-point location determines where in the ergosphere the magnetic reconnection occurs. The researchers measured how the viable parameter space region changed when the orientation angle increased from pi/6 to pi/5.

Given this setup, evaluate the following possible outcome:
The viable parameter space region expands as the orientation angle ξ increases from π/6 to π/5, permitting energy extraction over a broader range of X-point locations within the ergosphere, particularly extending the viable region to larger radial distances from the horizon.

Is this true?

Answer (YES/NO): NO